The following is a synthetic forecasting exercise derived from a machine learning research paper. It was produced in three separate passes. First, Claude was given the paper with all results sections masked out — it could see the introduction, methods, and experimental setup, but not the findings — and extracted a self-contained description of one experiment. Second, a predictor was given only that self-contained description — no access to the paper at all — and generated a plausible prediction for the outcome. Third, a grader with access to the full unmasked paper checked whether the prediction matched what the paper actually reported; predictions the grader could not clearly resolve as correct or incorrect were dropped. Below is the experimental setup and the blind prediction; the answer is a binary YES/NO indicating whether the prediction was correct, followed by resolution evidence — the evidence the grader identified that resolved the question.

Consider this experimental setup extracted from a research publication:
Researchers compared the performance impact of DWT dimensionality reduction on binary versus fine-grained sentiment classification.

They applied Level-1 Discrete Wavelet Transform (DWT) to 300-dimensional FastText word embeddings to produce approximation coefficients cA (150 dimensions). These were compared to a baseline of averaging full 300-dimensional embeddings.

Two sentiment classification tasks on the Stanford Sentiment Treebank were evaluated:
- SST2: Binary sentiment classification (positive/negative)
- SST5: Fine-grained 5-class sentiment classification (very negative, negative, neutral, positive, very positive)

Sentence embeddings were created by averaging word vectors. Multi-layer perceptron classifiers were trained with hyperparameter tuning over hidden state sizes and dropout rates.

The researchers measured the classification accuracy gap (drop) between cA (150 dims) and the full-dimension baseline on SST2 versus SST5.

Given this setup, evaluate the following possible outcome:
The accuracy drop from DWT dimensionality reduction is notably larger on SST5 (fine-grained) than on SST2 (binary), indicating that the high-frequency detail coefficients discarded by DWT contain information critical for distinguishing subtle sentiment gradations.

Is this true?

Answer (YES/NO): NO